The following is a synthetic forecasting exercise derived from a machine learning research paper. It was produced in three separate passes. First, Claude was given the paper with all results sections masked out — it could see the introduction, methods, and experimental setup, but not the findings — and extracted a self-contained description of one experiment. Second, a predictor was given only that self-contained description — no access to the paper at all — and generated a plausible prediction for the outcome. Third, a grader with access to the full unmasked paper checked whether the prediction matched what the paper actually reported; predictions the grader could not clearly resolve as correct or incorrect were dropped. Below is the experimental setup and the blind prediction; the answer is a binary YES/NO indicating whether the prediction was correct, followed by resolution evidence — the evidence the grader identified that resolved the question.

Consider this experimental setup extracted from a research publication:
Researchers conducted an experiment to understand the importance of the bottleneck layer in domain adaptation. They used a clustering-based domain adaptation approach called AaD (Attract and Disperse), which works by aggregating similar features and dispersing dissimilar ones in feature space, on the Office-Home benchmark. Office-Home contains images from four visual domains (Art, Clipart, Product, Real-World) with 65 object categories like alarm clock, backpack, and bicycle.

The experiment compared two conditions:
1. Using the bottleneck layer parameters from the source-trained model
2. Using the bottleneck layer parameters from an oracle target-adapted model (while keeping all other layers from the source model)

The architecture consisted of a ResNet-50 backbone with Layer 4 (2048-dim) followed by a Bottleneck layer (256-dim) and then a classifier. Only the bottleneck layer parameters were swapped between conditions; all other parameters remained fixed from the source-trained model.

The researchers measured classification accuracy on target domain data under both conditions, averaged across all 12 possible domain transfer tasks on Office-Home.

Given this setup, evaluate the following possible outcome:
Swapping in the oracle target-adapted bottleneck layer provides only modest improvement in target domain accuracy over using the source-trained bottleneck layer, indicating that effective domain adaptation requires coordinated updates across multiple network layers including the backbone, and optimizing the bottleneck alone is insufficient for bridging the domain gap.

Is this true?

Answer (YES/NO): NO